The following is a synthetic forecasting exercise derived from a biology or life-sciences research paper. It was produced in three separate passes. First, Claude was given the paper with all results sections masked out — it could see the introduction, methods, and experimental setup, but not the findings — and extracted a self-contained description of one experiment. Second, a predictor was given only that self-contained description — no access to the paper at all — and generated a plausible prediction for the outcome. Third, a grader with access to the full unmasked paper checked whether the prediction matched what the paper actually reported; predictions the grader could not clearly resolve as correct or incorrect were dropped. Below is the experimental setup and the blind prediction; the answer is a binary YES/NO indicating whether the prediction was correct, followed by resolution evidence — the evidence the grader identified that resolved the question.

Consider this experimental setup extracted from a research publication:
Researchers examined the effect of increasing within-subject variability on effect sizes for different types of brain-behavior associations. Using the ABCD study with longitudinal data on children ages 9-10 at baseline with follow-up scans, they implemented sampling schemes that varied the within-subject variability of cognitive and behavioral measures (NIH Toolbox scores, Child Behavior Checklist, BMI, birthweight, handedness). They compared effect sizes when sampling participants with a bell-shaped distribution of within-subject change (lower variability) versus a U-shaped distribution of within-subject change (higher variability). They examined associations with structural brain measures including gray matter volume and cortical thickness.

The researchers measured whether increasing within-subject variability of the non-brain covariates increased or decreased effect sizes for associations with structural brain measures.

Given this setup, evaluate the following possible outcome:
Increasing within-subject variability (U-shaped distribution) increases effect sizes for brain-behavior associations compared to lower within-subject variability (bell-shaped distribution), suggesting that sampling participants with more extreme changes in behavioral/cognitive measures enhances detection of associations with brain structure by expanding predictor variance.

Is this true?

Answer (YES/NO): NO